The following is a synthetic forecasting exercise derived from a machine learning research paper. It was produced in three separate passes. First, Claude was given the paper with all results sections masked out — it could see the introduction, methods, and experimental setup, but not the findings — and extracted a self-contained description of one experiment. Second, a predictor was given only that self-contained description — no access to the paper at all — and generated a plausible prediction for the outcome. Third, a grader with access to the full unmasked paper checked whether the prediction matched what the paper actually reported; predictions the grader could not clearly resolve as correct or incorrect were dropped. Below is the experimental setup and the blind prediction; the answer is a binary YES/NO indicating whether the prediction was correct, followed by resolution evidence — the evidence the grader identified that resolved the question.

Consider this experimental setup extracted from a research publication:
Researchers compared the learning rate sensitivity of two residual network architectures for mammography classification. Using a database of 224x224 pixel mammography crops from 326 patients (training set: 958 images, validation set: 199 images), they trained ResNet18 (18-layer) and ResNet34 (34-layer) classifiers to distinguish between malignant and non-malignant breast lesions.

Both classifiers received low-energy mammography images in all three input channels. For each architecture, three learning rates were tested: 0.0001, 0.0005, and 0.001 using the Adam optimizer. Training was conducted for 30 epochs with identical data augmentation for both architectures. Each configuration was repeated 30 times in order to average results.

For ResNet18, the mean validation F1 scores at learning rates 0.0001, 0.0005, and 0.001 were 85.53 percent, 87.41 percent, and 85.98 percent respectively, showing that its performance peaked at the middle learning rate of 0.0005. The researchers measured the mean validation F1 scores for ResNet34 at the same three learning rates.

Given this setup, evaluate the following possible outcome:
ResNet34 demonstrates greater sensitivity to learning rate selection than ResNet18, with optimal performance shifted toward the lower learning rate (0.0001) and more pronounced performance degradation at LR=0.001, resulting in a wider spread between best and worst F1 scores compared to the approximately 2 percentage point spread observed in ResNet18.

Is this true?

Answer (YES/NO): NO